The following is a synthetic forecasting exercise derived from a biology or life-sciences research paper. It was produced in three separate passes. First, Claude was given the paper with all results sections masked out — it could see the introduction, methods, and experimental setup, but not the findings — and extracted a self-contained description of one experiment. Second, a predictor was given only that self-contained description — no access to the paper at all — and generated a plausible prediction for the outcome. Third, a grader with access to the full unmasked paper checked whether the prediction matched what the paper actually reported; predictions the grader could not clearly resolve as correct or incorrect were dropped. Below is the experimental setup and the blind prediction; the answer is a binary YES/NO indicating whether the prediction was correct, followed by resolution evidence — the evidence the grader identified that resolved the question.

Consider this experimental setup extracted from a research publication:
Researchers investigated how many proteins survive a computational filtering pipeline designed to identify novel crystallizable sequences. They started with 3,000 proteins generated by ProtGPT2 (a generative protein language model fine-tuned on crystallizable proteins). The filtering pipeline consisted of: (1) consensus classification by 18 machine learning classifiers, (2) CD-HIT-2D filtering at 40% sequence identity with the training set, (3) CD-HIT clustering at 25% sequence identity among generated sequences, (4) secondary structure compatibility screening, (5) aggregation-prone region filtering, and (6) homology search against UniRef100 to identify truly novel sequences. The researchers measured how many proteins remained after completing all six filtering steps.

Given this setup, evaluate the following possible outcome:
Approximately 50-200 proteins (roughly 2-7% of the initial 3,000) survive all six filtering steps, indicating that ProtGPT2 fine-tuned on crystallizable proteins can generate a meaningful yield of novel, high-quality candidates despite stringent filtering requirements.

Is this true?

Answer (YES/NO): NO